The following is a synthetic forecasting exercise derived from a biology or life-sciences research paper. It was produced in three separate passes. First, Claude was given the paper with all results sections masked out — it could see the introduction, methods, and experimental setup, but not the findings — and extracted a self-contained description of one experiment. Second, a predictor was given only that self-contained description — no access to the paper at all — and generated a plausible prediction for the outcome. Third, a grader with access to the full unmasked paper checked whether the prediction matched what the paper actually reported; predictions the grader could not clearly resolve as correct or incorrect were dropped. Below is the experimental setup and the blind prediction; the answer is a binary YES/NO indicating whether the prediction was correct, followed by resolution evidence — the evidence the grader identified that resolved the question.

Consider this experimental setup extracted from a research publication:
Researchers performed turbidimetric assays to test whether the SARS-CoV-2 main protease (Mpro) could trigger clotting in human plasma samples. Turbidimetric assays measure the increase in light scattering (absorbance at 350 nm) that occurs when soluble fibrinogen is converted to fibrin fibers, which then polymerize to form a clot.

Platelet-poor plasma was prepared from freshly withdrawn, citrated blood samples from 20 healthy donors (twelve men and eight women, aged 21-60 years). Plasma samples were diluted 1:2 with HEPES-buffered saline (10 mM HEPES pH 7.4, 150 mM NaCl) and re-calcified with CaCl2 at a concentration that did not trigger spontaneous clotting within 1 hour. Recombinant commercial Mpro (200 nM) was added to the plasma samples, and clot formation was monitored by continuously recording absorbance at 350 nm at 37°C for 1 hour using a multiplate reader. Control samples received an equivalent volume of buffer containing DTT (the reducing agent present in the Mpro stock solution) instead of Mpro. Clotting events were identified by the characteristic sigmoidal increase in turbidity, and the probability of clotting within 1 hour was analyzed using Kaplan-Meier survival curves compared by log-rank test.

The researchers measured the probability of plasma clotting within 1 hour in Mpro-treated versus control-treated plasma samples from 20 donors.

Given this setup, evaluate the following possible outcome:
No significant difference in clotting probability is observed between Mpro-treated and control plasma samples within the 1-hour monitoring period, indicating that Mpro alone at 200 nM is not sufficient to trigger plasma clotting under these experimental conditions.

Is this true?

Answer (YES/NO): NO